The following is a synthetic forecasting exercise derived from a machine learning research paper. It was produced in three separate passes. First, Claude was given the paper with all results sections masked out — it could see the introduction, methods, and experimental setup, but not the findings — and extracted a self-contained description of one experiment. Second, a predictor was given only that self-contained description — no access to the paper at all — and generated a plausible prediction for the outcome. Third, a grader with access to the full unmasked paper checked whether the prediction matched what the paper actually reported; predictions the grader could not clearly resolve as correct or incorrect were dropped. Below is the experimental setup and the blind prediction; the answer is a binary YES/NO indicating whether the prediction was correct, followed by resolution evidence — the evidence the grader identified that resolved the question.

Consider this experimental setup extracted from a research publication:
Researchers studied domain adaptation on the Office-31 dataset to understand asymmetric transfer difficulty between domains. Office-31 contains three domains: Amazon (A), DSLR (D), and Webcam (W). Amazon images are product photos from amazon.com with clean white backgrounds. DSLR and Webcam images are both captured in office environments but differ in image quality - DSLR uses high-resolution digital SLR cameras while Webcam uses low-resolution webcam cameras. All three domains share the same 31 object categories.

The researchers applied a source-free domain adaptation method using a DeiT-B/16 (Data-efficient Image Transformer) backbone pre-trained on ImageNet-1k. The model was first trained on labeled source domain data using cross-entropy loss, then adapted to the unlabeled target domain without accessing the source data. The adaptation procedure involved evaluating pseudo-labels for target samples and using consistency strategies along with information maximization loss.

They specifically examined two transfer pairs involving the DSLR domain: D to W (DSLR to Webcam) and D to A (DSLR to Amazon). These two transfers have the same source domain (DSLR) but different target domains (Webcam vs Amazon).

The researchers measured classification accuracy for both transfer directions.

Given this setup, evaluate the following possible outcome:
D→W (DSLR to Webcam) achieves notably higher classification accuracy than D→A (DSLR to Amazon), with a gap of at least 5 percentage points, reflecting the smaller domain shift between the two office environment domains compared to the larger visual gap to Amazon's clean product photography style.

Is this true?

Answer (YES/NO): YES